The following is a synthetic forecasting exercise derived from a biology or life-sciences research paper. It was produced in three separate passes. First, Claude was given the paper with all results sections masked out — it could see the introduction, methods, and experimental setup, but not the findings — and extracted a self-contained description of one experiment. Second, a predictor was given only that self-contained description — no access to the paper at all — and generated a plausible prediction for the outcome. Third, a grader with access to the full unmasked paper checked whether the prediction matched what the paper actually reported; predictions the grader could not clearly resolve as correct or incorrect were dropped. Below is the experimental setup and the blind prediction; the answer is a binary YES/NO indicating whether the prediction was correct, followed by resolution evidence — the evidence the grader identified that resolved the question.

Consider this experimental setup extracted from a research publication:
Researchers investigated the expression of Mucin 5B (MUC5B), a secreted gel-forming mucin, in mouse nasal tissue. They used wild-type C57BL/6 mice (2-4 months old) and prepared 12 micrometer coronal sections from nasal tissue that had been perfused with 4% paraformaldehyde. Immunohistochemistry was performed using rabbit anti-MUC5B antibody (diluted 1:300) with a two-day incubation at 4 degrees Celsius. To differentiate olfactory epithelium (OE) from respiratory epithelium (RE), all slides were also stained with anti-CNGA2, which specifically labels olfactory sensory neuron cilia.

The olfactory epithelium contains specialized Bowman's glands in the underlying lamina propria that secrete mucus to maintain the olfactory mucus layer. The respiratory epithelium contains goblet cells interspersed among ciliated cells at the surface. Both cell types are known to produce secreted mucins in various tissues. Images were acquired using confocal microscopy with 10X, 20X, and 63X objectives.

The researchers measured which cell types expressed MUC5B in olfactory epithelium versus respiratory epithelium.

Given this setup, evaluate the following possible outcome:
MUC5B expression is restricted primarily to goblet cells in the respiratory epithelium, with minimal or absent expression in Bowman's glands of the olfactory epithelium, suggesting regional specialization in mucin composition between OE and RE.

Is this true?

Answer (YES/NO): NO